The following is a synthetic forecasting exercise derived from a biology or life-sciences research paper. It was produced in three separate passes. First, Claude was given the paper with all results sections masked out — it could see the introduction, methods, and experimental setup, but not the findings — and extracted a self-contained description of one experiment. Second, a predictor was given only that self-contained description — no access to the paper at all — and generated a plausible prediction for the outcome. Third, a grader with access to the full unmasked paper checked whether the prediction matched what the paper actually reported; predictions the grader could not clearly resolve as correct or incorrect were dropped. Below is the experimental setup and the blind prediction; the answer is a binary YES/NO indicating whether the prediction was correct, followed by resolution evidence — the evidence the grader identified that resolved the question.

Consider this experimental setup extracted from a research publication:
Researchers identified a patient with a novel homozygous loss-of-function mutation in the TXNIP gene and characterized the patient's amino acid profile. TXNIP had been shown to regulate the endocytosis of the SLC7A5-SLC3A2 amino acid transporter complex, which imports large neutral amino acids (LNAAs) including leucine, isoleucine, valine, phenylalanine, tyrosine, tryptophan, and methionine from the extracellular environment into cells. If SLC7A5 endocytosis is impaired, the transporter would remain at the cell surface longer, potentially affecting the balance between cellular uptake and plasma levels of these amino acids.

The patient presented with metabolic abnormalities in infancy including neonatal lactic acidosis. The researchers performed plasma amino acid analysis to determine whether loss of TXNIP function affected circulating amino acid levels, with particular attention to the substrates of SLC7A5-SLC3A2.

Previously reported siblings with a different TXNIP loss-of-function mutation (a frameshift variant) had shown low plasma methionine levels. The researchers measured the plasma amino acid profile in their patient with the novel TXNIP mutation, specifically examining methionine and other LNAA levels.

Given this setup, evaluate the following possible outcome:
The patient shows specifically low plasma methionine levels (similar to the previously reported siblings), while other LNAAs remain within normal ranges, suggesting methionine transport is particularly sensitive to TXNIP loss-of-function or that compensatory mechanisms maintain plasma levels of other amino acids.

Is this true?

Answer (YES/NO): NO